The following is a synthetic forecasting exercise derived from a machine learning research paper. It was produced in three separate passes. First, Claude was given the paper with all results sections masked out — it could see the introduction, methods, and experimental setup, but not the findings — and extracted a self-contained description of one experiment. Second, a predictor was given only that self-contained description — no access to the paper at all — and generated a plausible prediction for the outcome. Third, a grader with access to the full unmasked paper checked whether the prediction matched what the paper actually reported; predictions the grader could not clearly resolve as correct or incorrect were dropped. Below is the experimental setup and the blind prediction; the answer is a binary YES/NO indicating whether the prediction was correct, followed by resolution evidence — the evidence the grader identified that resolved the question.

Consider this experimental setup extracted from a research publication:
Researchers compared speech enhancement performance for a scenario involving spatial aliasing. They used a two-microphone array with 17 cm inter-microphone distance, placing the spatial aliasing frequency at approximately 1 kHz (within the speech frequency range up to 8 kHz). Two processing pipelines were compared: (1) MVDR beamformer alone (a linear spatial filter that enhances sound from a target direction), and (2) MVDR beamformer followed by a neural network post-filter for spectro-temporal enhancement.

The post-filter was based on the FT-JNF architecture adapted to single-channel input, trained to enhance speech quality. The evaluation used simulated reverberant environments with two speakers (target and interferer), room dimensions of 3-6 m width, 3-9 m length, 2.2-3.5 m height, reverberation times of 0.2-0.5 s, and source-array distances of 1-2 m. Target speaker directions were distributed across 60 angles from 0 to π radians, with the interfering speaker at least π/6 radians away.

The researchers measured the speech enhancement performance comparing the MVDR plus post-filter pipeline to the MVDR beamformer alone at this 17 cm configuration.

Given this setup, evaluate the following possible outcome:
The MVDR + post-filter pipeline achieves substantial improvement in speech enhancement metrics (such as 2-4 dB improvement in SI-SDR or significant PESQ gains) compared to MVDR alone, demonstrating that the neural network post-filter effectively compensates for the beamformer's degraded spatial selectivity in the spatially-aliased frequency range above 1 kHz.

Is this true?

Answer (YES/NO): NO